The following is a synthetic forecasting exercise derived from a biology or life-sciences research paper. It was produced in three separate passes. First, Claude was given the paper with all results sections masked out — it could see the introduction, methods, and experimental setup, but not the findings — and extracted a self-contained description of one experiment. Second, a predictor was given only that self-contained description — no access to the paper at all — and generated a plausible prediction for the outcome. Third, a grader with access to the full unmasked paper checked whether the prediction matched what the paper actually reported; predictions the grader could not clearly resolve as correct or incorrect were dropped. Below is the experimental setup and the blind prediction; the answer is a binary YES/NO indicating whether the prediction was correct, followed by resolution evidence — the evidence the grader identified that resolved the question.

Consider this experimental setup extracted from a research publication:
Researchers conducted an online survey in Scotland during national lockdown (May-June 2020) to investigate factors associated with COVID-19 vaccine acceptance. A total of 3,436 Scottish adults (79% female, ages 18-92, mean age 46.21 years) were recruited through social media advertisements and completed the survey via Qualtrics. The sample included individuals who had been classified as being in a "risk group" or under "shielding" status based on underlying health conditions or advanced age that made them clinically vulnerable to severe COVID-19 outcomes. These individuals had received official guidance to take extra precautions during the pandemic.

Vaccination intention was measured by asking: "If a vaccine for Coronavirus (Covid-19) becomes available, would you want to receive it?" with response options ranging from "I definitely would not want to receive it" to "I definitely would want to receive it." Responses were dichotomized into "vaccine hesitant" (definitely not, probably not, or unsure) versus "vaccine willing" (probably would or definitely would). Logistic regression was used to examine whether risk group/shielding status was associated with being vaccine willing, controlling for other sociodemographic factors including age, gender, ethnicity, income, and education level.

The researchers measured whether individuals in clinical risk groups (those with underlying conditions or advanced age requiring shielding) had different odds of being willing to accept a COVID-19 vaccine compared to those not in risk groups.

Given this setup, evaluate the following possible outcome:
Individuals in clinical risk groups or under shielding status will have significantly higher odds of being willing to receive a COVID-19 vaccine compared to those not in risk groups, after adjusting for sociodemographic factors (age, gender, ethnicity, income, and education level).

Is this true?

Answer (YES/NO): YES